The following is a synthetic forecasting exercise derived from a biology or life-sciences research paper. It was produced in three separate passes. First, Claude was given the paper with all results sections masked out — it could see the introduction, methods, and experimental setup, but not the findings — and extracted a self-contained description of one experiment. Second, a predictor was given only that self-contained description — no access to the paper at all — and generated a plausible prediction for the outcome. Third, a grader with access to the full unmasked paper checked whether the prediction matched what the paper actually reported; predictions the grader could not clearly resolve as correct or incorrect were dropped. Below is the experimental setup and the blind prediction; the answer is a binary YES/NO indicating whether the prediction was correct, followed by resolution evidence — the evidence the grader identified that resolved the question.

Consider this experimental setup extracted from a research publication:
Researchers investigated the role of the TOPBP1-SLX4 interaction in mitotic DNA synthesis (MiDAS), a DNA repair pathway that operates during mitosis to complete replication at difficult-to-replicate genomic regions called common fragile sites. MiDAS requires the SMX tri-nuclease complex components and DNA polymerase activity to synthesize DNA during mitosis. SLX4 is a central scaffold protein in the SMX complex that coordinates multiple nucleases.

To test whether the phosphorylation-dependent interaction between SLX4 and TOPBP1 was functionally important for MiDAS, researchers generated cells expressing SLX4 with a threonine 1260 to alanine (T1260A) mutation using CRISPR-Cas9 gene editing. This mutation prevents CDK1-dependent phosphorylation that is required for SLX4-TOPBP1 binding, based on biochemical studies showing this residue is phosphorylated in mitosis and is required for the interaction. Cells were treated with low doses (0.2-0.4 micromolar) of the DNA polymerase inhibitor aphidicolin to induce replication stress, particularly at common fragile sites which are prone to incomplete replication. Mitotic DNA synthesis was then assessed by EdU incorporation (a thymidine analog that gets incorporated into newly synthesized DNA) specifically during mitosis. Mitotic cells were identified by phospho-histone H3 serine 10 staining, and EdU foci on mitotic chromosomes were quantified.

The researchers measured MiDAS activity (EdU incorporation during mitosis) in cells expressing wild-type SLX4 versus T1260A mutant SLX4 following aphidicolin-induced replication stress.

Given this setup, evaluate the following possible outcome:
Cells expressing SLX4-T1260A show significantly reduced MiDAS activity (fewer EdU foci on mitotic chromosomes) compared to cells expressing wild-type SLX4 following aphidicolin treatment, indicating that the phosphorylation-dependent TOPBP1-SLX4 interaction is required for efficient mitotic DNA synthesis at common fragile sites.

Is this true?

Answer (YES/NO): YES